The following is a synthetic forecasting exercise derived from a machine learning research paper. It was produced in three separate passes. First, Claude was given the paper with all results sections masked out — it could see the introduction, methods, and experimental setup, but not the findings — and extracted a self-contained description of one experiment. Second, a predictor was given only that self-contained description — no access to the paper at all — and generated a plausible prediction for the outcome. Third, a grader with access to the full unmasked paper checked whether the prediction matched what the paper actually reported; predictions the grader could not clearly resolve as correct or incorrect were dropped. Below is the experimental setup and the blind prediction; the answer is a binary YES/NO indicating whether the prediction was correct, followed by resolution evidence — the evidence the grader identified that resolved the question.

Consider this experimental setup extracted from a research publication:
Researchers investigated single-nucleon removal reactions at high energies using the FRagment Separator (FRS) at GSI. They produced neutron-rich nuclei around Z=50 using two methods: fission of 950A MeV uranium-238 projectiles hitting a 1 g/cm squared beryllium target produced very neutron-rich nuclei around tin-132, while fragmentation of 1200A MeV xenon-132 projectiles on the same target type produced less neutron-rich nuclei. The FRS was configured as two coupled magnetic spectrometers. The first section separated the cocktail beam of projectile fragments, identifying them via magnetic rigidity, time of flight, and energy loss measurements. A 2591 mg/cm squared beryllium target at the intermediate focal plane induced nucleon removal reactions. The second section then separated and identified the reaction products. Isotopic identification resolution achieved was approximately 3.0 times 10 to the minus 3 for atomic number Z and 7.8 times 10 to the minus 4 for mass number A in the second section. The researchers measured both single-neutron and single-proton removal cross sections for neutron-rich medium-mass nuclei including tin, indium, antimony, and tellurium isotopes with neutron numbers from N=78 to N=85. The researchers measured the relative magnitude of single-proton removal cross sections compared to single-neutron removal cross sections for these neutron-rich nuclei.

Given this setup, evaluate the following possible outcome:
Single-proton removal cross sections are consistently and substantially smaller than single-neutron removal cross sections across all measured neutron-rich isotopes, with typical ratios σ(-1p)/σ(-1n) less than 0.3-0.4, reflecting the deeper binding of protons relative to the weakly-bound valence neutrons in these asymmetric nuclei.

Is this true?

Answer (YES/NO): NO